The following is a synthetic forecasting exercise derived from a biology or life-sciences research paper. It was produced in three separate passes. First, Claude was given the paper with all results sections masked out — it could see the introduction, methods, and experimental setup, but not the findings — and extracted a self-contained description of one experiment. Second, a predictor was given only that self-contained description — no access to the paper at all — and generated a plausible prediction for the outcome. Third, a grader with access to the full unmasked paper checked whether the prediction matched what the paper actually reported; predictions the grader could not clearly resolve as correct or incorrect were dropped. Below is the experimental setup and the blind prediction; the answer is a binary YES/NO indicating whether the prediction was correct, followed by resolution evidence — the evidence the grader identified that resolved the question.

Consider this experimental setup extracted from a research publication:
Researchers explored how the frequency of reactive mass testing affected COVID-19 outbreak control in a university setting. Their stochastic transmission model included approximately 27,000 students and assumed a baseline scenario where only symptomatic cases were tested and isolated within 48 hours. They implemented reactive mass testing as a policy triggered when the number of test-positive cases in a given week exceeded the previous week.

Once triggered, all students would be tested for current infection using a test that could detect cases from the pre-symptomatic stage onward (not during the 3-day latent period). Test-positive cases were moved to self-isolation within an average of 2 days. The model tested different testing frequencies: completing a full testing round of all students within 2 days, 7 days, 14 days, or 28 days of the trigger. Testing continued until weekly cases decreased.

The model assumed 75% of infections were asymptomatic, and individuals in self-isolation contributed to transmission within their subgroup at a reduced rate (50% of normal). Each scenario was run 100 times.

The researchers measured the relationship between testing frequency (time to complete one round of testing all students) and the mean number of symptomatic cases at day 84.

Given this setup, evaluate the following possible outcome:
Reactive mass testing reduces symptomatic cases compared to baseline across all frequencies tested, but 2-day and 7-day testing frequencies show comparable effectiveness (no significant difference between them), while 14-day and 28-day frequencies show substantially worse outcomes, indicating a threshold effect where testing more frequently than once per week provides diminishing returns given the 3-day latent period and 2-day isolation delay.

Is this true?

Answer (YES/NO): NO